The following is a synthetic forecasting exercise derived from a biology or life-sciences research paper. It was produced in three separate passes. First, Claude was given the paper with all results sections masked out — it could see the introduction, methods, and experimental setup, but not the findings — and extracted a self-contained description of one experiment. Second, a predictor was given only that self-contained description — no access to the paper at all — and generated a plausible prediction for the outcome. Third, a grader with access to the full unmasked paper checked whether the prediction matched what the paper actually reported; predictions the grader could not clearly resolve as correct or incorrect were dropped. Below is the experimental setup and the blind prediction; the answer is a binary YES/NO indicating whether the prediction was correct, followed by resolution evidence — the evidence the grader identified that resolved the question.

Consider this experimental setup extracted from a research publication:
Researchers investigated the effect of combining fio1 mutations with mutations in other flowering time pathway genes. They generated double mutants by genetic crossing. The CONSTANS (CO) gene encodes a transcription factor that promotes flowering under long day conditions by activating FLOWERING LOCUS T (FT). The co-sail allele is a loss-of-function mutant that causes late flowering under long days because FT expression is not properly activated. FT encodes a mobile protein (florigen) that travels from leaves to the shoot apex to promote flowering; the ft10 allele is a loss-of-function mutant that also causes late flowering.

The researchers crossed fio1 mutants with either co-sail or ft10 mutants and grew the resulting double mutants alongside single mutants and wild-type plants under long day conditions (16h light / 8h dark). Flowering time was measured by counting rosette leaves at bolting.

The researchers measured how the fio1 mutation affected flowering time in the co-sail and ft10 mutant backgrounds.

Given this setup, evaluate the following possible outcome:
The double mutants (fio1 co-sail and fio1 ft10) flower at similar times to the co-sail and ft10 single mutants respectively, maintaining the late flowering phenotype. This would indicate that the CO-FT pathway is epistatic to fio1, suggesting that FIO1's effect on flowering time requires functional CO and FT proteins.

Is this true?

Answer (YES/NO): NO